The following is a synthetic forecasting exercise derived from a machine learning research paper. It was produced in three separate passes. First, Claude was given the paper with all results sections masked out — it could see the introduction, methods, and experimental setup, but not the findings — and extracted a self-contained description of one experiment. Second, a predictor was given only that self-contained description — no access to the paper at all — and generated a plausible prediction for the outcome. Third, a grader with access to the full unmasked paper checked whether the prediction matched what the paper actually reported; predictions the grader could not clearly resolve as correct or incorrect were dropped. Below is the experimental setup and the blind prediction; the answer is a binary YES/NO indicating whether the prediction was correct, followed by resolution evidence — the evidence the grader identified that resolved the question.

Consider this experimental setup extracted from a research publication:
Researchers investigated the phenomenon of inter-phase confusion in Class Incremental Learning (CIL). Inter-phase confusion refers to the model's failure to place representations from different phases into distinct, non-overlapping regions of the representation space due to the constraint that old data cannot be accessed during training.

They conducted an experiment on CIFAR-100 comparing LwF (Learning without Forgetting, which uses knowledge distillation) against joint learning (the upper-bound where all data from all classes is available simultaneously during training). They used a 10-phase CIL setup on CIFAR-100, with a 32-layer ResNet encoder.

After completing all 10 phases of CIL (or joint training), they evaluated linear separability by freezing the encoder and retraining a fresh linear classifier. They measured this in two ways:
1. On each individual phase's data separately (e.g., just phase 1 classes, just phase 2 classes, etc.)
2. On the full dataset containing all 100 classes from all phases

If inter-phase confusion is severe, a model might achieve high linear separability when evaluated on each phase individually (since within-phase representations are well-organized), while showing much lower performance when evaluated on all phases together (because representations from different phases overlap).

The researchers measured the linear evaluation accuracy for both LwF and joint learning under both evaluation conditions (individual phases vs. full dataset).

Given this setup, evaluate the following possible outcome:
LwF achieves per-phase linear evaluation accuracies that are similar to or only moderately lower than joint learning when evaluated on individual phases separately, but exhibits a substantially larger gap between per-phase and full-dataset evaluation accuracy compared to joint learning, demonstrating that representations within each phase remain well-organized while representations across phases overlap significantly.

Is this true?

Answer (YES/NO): YES